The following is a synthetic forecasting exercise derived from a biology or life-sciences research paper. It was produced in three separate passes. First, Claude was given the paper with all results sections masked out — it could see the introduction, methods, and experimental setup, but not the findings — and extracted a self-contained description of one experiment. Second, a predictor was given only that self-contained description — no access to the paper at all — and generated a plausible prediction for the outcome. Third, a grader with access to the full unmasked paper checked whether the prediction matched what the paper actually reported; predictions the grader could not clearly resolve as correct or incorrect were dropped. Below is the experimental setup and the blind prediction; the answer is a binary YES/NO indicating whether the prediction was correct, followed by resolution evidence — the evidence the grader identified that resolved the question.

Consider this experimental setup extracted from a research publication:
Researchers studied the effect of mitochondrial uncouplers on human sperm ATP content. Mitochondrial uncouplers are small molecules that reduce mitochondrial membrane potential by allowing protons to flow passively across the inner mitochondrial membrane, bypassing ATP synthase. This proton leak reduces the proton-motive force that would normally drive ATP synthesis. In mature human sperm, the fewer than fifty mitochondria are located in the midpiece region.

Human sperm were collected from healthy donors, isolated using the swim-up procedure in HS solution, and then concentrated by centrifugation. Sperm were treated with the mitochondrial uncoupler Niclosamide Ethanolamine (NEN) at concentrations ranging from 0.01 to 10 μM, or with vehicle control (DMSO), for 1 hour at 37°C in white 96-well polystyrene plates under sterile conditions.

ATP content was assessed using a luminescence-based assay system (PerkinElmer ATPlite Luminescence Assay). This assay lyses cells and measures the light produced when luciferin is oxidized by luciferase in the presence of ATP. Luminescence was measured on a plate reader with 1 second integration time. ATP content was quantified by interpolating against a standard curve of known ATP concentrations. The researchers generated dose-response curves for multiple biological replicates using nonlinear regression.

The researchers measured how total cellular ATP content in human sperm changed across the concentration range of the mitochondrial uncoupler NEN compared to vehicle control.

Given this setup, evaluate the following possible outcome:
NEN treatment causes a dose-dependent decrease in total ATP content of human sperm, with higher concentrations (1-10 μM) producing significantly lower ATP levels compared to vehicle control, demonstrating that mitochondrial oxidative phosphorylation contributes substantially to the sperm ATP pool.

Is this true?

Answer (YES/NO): NO